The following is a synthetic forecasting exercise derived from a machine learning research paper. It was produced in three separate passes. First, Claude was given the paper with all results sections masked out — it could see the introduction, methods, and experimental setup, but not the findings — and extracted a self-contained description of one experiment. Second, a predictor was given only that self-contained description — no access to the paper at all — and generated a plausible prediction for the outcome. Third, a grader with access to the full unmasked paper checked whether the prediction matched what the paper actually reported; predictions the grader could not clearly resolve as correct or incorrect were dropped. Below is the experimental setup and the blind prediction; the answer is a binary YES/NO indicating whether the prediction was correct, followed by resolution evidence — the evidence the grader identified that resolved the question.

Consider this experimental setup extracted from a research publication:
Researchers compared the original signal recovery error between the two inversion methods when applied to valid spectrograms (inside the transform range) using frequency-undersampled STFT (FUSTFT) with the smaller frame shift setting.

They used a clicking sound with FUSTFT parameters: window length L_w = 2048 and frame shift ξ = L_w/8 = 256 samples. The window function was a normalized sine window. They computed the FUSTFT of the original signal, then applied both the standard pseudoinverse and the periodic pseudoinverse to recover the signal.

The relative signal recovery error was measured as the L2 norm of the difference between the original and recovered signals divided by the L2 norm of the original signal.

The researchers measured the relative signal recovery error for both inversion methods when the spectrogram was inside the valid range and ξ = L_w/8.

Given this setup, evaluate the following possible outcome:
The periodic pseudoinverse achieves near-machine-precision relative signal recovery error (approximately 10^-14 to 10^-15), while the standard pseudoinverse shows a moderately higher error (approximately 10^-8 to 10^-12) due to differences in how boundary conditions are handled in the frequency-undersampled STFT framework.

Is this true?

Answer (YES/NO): NO